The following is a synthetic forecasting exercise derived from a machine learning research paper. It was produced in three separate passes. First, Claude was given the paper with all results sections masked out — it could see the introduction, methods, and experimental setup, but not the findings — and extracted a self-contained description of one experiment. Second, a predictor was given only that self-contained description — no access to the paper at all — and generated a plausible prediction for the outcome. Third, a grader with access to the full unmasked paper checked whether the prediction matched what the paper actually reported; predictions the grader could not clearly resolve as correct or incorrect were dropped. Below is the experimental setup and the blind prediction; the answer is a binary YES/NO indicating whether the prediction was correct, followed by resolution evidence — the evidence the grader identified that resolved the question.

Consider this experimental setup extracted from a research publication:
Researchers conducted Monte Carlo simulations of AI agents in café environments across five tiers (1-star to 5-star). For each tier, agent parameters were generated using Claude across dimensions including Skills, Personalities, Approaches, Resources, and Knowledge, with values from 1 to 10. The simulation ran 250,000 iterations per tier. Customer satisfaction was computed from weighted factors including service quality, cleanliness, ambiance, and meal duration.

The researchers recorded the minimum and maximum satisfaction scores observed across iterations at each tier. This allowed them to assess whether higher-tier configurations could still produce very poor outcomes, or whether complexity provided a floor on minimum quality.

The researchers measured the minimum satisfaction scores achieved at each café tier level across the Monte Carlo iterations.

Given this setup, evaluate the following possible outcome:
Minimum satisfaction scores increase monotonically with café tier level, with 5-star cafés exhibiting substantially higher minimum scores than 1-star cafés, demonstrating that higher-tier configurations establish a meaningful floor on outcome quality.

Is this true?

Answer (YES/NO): NO